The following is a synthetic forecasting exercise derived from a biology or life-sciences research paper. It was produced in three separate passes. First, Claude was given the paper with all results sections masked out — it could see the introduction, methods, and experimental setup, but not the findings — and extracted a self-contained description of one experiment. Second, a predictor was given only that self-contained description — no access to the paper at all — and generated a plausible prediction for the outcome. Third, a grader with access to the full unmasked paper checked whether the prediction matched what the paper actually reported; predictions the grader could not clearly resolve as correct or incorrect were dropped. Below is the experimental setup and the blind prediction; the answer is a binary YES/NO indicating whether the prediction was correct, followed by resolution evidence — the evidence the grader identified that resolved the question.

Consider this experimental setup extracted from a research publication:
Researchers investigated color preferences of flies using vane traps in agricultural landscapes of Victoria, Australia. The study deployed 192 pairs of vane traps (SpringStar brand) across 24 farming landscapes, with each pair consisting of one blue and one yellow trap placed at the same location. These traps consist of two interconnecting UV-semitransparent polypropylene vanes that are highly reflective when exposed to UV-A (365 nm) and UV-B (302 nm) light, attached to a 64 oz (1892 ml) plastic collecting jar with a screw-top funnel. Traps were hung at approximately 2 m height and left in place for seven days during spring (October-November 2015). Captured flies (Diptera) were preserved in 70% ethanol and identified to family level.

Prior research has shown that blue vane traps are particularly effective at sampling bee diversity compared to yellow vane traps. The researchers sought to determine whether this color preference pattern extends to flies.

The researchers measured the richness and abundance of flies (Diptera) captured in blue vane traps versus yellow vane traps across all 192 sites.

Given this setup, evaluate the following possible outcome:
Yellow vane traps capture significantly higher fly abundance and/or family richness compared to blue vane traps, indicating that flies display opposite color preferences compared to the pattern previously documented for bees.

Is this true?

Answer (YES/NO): NO